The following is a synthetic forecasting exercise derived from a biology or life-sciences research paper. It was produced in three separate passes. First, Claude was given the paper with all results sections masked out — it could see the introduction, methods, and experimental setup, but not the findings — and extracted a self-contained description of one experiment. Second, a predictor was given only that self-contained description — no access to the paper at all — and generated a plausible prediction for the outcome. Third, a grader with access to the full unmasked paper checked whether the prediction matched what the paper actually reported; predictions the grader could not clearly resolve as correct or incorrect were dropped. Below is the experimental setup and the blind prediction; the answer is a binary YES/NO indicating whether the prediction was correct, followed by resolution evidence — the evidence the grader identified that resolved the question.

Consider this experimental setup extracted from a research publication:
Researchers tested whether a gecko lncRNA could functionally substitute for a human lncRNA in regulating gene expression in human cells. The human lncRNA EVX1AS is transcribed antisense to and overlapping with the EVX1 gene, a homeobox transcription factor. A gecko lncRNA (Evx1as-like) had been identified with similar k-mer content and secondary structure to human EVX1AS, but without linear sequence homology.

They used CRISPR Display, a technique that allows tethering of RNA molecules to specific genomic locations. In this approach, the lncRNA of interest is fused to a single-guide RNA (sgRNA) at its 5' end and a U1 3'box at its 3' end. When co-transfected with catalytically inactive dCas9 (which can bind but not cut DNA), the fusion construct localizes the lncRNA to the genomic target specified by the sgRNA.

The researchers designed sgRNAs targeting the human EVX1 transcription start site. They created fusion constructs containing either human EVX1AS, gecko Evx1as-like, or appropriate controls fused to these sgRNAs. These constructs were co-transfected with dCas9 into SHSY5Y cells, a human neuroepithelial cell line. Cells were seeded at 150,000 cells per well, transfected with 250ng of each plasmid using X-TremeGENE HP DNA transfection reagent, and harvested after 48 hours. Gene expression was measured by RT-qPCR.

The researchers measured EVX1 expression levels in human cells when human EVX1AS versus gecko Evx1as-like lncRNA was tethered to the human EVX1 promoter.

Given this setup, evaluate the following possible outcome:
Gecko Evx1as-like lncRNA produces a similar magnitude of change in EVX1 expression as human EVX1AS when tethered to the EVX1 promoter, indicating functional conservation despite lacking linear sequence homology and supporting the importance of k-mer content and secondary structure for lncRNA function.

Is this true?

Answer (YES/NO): YES